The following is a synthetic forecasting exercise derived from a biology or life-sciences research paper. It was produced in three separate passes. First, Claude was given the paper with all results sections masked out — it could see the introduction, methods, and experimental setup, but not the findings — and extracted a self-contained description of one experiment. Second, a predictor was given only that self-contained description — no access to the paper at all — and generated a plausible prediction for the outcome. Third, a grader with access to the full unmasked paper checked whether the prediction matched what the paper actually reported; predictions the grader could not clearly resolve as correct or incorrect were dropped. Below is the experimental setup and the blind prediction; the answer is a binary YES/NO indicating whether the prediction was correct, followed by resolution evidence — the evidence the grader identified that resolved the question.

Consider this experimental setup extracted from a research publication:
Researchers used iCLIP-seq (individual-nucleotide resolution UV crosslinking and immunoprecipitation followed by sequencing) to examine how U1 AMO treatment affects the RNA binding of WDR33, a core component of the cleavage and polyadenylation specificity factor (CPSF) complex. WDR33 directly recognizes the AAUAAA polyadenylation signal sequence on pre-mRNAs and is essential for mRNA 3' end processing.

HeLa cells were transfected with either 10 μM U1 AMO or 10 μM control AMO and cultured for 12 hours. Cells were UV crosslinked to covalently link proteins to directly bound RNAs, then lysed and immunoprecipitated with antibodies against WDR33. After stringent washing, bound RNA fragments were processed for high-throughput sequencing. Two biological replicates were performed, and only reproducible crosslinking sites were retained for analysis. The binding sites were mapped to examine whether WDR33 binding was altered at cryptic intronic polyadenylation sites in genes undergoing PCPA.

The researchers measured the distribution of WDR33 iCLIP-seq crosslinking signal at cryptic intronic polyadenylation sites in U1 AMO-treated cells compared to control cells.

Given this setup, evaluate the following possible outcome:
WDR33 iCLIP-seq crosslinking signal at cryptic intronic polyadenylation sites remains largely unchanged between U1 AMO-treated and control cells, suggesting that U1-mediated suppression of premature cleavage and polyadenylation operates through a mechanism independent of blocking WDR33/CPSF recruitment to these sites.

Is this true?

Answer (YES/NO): NO